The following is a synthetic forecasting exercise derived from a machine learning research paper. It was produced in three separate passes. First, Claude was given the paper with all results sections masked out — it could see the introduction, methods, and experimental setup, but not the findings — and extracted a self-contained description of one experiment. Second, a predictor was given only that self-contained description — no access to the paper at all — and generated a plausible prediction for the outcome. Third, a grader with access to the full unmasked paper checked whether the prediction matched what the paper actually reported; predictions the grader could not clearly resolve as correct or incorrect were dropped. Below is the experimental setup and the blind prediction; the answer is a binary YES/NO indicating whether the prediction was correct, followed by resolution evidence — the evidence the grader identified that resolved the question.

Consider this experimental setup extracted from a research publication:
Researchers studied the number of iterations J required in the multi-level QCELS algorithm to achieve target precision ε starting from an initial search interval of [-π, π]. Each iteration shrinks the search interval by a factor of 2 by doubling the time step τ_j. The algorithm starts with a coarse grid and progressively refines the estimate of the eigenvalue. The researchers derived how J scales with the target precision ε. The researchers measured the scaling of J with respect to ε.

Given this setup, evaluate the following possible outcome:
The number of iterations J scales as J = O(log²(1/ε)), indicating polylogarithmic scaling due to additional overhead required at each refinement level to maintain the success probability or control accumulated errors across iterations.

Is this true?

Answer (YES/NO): NO